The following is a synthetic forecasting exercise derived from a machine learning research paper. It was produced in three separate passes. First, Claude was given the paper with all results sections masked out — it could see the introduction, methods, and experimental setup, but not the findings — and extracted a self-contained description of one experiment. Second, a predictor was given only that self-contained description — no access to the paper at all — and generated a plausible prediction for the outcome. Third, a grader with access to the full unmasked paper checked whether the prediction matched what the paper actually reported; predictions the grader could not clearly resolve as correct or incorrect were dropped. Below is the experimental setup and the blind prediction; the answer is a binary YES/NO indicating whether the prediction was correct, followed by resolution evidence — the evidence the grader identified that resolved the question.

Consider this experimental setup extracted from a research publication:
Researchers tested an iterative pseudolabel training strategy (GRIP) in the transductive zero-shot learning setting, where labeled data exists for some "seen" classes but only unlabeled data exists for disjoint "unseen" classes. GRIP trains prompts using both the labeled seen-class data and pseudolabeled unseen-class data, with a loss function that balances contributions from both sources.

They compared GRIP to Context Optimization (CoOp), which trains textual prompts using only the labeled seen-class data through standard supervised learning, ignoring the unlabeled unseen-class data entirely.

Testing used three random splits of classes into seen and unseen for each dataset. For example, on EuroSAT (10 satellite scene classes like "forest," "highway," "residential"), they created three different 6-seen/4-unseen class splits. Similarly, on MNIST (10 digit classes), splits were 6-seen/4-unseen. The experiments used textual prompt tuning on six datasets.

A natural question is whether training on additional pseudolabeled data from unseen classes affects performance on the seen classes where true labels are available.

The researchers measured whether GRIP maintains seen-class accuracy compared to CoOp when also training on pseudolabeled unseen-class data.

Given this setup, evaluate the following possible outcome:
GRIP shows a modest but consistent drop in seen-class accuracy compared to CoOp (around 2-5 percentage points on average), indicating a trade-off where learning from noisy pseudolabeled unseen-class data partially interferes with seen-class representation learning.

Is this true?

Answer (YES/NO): NO